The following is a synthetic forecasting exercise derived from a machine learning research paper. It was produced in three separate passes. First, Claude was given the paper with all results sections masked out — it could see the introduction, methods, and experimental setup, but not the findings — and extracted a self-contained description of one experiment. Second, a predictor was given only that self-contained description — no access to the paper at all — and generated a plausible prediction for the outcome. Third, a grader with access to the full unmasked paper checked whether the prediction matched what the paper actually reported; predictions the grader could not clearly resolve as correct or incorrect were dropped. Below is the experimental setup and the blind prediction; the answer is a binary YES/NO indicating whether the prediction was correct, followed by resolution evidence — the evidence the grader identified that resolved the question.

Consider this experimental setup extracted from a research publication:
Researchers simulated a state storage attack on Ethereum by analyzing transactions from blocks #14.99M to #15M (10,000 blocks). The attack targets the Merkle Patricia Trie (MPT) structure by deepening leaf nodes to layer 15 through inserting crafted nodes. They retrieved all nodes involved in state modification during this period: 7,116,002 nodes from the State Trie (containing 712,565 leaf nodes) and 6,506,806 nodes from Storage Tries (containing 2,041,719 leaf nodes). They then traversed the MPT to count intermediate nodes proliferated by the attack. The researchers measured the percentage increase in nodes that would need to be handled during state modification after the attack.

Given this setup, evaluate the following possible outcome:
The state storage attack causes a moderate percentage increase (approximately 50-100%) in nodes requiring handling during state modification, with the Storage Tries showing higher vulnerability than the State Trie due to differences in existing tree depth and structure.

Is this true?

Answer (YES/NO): NO